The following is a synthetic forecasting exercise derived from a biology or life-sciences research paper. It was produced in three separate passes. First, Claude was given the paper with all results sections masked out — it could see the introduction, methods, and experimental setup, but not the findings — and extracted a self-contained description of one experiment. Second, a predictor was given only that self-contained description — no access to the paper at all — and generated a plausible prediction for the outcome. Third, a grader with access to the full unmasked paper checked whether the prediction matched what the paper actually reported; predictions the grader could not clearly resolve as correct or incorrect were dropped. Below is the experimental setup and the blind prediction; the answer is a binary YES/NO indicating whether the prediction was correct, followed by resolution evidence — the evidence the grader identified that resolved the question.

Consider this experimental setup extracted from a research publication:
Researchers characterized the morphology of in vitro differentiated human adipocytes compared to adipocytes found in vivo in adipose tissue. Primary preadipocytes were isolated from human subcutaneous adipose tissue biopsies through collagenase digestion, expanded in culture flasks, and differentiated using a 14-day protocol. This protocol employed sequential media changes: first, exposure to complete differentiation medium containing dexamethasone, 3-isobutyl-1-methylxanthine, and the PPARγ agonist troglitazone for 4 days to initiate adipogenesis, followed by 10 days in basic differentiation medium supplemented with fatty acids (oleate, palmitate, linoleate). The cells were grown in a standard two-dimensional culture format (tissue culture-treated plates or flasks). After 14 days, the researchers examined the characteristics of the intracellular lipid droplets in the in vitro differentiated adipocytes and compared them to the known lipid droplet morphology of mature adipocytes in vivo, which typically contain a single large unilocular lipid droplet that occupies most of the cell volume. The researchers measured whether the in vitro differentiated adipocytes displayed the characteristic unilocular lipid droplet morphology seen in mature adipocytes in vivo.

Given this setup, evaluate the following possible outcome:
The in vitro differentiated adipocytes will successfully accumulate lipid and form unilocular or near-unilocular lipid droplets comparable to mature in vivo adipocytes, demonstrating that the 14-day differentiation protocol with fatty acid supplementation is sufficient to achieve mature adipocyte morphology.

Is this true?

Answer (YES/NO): NO